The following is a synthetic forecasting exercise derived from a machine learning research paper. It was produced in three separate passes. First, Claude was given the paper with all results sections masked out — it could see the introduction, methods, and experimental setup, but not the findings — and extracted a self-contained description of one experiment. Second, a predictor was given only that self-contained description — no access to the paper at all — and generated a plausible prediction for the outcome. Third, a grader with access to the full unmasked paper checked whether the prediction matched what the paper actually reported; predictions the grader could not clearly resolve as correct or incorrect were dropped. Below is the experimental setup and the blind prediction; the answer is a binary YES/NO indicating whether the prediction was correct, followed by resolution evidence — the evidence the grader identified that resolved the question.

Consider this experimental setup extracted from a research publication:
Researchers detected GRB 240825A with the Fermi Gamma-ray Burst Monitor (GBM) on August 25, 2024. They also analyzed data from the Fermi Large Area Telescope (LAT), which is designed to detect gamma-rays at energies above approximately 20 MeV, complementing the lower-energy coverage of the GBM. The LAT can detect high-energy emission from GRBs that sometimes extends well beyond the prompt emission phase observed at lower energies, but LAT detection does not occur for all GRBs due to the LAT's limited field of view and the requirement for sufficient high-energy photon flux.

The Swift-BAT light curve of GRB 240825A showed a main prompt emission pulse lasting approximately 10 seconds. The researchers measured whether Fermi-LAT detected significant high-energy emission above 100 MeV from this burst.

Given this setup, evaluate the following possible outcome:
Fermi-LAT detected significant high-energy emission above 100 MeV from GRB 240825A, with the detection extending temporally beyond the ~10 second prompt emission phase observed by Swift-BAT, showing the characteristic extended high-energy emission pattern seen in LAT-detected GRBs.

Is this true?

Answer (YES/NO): NO